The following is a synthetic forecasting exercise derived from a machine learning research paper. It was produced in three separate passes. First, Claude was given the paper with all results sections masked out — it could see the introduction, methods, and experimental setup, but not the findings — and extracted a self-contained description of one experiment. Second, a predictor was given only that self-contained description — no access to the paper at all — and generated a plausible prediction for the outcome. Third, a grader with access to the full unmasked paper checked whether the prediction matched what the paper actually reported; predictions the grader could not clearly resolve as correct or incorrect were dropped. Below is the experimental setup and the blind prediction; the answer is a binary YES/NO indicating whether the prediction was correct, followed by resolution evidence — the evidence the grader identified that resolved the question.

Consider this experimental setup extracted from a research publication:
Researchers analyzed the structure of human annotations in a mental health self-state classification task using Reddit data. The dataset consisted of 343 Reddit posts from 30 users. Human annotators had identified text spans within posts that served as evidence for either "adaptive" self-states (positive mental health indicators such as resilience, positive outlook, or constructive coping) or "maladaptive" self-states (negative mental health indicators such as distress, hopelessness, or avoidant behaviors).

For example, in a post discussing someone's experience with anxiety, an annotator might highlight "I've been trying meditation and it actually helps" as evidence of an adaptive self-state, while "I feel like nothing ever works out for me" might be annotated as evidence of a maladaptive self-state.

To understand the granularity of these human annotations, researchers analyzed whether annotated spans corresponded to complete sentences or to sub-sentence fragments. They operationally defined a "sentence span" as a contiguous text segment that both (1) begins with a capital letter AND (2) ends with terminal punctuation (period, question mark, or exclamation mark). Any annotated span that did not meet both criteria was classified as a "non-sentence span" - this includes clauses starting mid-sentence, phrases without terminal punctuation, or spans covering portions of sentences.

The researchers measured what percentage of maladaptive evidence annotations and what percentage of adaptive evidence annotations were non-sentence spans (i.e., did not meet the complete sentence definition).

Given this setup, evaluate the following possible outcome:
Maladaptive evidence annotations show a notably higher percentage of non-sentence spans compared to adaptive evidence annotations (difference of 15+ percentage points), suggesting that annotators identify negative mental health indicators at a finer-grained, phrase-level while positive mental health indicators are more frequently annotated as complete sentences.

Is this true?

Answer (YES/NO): NO